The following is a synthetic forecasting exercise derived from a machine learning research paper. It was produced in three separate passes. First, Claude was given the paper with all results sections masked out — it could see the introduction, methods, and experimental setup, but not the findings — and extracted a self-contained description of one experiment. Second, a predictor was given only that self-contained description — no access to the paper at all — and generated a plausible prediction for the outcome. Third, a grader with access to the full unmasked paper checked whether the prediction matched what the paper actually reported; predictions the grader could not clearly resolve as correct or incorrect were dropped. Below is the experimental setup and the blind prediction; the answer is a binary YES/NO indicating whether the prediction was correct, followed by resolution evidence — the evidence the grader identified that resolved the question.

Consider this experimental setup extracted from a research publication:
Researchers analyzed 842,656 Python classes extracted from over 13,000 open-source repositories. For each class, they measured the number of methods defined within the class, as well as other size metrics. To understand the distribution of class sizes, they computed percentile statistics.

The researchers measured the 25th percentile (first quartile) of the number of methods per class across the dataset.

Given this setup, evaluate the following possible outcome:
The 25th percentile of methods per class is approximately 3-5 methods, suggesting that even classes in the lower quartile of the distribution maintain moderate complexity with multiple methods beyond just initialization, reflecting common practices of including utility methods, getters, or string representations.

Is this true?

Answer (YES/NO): NO